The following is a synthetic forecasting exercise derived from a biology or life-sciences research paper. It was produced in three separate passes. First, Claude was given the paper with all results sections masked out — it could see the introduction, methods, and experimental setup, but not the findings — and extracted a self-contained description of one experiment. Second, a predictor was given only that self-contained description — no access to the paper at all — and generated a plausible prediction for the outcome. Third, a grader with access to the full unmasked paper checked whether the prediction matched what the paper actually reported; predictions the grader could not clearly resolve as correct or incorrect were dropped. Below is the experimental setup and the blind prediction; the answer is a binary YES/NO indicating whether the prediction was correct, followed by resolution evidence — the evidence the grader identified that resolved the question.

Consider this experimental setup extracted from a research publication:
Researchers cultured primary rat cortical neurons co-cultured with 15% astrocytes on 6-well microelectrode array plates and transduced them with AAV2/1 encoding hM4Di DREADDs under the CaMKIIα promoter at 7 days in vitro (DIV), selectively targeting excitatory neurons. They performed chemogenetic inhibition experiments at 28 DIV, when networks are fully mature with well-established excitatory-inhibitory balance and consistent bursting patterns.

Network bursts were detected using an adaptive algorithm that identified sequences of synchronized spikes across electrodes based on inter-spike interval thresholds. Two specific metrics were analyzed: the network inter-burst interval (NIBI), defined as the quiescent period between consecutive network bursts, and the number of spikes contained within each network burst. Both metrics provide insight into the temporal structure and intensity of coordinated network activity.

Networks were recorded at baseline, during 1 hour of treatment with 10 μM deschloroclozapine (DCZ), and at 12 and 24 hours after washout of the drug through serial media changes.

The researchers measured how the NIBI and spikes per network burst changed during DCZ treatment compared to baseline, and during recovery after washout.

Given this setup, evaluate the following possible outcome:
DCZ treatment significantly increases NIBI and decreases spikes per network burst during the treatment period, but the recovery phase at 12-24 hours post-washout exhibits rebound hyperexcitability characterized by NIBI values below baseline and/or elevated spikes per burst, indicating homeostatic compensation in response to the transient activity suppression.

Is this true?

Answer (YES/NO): NO